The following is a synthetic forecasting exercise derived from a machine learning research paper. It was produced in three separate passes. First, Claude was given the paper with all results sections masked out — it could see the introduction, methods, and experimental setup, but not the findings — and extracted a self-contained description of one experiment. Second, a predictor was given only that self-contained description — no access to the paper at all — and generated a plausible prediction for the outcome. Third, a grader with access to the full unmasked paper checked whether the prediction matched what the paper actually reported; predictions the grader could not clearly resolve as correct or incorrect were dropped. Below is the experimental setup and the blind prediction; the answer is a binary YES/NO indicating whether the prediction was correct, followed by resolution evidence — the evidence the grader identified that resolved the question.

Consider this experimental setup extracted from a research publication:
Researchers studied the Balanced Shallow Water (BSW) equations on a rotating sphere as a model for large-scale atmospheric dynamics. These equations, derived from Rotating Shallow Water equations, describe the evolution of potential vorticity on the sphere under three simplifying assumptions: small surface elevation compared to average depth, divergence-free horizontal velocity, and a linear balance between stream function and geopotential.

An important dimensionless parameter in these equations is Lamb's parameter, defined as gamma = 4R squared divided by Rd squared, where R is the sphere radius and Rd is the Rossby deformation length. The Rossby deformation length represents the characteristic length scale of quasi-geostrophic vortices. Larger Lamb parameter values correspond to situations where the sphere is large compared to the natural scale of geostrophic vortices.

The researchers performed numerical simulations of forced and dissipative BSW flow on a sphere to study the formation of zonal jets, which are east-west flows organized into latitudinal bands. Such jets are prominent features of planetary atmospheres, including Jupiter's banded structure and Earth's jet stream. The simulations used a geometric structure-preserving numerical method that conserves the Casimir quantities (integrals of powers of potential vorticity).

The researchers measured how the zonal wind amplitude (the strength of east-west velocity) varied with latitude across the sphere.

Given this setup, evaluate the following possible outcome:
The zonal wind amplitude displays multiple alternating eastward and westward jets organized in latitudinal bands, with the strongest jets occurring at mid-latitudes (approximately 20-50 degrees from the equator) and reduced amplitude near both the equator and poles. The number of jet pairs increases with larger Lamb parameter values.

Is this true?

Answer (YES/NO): NO